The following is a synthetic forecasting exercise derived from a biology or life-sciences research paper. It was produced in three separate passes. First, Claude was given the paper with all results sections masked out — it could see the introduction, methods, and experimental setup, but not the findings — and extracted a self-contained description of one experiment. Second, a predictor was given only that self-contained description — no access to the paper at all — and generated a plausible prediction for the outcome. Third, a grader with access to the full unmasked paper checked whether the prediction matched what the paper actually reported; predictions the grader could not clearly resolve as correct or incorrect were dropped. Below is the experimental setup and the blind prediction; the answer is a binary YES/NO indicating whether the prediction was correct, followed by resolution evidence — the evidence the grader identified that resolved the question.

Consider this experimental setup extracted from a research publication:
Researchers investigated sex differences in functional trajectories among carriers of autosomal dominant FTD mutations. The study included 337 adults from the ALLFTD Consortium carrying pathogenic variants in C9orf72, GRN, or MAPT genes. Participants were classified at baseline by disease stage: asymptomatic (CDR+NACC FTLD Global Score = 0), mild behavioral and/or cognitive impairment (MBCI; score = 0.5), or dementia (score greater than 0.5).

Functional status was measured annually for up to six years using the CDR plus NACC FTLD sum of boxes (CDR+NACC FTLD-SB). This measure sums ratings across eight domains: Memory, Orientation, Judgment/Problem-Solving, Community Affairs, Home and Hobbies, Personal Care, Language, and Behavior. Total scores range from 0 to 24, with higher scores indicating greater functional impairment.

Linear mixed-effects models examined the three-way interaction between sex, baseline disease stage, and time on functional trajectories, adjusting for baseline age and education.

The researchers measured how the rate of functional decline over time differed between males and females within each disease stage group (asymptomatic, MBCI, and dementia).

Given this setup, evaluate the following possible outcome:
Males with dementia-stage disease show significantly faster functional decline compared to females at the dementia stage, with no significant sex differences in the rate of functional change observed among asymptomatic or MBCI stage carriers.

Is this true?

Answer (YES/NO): NO